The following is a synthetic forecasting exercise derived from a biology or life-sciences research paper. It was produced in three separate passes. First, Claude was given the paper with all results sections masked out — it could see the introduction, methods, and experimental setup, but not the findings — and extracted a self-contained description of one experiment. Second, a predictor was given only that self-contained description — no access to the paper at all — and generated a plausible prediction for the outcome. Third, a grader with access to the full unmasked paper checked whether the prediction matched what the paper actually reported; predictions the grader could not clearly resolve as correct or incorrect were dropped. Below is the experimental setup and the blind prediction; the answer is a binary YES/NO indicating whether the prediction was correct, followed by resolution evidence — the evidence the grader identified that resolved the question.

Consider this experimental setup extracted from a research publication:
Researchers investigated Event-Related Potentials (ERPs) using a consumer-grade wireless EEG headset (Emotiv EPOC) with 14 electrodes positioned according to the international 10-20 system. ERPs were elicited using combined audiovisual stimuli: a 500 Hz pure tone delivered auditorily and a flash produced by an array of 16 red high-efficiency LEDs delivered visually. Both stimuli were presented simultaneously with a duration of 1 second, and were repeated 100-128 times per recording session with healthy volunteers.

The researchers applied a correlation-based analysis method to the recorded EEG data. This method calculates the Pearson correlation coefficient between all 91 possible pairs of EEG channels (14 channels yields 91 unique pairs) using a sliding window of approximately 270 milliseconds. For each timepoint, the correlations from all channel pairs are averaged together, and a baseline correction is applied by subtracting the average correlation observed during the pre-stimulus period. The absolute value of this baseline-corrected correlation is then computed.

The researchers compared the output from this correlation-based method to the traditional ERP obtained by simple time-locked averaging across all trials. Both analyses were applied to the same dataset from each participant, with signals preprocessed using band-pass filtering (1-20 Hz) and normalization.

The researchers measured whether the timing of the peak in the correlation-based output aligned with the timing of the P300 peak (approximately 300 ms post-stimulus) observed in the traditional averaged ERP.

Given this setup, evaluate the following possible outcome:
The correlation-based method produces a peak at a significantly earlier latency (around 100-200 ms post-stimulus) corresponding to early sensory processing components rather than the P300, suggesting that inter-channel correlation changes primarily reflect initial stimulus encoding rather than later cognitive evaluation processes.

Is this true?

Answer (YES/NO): NO